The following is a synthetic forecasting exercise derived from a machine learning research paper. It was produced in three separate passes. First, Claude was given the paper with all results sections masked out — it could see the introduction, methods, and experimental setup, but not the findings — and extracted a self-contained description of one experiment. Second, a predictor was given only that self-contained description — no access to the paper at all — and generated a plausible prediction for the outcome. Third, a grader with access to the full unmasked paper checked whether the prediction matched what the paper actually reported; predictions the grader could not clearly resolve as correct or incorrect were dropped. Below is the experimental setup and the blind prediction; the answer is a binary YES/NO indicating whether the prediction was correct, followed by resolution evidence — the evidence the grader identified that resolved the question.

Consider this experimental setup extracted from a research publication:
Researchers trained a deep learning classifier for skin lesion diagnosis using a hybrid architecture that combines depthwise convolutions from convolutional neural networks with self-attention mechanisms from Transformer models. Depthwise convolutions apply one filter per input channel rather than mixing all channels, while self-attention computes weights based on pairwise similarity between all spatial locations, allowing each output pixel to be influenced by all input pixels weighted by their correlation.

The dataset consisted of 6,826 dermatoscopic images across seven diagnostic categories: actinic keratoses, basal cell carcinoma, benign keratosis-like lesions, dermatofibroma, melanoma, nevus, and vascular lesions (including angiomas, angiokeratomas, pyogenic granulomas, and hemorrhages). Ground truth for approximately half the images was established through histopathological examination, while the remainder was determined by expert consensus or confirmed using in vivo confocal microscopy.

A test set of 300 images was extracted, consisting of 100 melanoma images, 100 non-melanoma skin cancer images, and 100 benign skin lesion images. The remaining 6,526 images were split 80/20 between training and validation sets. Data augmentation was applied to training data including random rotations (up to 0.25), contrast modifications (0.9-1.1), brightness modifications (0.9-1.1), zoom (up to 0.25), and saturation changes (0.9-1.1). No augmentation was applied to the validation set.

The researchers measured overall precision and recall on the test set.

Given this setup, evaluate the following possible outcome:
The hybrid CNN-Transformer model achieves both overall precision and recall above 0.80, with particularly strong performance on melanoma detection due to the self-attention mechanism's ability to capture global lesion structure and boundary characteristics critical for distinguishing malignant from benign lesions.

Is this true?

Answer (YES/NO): NO